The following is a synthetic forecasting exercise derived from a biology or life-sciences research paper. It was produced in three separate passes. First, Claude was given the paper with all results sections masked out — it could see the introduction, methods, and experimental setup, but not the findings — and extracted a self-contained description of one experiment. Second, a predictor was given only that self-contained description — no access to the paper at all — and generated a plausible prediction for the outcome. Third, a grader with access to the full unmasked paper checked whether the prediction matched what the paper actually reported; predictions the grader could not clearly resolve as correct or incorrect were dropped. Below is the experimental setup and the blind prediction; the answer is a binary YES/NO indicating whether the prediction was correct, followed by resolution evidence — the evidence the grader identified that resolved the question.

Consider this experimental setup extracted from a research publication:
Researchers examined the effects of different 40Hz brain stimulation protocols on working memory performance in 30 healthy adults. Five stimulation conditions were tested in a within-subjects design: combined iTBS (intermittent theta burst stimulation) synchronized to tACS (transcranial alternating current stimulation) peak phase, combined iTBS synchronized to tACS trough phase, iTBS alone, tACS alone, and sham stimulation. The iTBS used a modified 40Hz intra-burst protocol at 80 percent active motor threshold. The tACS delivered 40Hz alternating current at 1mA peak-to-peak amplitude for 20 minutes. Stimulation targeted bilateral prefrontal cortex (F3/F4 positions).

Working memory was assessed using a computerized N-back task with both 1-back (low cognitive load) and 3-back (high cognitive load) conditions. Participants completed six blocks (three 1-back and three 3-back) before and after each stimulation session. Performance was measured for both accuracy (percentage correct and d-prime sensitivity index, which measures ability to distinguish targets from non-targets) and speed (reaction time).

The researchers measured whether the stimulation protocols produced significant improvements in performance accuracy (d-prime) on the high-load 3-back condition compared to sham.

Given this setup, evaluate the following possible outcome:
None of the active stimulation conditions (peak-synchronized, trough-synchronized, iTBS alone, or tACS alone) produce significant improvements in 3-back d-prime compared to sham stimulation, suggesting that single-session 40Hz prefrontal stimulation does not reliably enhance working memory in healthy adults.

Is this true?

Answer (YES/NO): YES